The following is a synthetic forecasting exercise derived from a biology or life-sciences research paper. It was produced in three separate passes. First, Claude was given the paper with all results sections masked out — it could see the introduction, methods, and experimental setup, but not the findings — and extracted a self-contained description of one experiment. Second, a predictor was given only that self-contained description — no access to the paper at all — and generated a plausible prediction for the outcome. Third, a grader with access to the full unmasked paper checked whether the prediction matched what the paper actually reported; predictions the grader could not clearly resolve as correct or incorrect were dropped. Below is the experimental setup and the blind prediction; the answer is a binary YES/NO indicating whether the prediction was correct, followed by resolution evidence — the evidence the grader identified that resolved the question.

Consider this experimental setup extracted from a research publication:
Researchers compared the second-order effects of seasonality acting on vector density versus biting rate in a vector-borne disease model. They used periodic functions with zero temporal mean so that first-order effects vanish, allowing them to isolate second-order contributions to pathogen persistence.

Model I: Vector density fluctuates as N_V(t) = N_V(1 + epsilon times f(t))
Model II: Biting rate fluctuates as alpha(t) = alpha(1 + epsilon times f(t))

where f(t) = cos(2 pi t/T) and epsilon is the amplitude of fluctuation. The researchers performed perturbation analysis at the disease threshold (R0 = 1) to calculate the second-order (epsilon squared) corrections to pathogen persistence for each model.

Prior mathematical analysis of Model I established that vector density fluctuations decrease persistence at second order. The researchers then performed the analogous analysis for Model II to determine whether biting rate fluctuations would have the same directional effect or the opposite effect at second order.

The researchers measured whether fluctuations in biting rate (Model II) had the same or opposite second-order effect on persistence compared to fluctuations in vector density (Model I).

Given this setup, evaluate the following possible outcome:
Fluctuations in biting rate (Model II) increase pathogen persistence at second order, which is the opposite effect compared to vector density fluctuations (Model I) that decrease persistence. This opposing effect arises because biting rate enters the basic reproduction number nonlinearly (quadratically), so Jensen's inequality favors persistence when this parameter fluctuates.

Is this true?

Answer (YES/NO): YES